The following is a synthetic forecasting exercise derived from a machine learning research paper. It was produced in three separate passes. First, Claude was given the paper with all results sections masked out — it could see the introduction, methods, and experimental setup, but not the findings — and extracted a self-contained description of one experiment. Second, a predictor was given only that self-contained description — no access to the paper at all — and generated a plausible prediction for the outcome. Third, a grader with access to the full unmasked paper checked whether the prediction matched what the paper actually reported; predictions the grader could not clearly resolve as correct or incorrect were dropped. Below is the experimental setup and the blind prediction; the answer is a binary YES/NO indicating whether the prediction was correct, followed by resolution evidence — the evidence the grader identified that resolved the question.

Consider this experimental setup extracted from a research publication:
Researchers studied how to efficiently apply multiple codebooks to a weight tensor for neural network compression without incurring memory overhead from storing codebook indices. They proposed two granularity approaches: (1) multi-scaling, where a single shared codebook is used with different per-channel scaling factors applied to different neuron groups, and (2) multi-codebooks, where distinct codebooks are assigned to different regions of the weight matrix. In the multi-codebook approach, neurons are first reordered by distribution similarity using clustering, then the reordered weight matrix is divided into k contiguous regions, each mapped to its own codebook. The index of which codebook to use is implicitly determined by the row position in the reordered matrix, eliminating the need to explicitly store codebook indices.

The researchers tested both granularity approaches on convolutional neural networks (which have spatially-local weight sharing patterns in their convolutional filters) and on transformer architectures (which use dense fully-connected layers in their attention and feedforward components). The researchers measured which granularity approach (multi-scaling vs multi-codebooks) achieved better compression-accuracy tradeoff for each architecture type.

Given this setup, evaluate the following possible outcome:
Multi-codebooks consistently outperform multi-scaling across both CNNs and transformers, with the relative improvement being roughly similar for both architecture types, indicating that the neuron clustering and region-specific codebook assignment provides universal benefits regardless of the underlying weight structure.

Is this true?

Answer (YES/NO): NO